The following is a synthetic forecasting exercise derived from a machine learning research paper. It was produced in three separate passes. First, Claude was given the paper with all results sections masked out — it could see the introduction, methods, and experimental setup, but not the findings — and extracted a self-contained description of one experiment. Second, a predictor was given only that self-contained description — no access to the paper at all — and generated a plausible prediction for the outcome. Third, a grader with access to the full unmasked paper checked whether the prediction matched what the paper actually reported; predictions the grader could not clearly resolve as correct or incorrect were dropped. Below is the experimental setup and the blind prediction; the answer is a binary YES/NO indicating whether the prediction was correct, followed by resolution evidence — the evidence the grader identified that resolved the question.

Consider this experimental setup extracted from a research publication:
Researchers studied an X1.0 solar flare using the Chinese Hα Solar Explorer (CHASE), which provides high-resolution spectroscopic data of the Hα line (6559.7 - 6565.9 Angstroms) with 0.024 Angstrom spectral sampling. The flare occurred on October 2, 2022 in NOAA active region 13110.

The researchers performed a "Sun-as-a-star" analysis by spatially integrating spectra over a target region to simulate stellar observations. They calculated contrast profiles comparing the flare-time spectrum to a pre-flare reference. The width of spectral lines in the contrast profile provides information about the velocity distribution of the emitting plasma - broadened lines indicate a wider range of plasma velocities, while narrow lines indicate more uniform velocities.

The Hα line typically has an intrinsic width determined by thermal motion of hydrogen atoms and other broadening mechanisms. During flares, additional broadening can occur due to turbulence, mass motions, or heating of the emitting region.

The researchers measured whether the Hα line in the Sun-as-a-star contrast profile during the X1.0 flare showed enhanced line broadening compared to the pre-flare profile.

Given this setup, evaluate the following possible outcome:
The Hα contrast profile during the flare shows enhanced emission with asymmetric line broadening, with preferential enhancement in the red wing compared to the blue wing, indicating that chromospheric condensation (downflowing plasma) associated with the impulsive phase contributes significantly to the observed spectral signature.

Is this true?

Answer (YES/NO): YES